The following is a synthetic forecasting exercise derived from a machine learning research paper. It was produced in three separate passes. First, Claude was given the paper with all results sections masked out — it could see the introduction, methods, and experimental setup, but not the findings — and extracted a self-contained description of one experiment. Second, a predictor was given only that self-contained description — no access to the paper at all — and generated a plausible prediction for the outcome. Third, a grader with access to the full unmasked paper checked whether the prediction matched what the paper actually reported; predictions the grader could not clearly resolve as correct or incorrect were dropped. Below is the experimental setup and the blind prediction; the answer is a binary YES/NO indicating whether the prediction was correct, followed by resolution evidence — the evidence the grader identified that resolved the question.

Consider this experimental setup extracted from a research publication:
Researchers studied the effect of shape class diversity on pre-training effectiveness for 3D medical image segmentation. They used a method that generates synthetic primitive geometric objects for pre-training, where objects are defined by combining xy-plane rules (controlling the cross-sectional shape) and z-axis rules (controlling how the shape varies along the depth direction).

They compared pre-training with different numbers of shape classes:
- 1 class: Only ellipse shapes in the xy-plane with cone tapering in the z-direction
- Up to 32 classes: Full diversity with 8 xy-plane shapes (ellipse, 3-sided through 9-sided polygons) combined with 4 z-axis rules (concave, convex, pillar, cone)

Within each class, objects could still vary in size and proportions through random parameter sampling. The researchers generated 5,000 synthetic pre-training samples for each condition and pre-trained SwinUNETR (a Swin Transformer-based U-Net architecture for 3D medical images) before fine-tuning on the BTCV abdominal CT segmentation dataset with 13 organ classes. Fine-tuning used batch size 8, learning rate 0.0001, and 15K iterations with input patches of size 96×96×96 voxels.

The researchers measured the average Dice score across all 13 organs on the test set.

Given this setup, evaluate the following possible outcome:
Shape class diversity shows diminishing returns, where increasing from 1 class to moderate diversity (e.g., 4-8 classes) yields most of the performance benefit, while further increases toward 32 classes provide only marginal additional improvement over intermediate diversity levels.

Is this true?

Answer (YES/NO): NO